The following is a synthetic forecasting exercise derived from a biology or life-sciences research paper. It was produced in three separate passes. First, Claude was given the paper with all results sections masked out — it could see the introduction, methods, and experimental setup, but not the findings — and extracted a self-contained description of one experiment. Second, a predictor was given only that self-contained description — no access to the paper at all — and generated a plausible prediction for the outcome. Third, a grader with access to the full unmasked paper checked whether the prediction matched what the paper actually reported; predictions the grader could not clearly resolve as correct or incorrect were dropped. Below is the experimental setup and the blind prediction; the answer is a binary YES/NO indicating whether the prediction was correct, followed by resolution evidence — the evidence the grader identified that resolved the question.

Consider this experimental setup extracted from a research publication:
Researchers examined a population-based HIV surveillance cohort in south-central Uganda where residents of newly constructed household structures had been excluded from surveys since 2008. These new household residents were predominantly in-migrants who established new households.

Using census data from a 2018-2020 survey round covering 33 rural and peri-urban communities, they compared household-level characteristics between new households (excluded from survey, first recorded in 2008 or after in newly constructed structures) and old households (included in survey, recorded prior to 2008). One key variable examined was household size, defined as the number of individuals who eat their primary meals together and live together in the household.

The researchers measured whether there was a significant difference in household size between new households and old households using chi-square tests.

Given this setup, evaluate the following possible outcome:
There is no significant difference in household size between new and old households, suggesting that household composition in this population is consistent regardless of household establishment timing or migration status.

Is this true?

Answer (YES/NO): NO